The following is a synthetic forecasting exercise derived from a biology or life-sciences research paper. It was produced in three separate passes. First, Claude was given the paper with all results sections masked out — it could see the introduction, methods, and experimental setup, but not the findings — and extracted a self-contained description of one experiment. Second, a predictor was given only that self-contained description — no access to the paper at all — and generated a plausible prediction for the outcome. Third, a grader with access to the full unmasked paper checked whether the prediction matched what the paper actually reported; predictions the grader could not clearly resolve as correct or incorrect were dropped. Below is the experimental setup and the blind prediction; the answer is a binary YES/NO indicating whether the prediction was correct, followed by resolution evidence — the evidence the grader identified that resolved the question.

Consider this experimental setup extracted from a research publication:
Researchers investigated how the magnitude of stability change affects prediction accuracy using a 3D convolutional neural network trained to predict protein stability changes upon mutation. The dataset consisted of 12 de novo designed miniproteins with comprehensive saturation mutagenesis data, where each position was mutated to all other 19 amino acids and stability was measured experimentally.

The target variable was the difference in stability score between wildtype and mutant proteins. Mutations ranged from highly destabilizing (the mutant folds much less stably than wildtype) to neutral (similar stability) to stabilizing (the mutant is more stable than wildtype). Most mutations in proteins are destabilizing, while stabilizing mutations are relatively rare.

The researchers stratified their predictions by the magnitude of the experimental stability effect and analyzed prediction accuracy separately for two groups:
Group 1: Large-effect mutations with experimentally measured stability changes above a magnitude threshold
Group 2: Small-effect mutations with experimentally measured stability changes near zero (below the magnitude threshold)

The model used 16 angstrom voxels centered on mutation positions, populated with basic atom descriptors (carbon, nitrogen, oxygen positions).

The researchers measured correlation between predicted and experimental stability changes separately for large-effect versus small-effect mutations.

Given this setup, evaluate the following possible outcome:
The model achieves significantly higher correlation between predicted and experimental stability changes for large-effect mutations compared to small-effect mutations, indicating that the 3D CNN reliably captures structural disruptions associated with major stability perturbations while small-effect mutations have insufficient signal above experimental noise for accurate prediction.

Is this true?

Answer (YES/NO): YES